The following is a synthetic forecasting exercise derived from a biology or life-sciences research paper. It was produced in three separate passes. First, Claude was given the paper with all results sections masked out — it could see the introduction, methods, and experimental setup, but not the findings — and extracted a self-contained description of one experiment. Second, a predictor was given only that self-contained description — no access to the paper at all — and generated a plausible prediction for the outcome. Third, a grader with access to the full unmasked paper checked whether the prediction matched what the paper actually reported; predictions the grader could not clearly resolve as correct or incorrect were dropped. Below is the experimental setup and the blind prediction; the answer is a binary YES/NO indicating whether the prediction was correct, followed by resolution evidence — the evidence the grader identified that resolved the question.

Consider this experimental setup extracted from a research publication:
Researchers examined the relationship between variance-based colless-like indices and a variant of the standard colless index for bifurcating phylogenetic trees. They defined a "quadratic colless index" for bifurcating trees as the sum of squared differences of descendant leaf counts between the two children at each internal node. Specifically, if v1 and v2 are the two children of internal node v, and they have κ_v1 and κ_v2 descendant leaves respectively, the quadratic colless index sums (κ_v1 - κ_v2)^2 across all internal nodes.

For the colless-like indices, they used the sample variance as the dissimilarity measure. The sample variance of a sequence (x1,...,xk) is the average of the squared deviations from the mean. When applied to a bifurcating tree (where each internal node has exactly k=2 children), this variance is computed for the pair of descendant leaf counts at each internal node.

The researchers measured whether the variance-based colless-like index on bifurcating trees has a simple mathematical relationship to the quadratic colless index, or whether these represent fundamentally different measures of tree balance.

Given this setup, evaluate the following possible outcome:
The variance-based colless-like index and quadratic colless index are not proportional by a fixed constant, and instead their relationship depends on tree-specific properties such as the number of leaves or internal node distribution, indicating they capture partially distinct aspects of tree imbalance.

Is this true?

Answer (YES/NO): NO